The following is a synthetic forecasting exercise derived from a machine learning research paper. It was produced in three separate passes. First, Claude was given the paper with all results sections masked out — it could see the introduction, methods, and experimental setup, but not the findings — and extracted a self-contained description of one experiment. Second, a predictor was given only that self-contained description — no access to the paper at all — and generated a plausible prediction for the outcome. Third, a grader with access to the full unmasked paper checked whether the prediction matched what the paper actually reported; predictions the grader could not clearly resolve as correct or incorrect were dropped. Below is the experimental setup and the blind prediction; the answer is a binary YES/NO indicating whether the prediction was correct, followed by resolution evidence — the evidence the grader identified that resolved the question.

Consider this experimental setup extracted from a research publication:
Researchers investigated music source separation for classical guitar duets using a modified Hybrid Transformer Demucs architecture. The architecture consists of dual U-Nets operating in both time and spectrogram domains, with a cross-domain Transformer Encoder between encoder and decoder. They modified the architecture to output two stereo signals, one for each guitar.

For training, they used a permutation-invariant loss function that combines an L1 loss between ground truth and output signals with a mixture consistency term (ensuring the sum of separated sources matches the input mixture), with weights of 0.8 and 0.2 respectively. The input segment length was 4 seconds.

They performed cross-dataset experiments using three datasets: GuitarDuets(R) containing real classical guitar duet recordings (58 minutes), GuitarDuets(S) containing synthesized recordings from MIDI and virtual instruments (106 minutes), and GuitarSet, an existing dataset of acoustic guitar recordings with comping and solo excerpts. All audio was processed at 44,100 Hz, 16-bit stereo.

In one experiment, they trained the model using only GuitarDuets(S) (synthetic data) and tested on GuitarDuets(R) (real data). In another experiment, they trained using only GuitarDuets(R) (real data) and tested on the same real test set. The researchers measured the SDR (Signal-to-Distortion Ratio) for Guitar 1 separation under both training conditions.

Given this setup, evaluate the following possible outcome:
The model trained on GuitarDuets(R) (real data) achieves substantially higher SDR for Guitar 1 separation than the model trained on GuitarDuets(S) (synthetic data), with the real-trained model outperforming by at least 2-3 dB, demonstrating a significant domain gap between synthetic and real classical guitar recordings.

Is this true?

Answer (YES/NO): NO